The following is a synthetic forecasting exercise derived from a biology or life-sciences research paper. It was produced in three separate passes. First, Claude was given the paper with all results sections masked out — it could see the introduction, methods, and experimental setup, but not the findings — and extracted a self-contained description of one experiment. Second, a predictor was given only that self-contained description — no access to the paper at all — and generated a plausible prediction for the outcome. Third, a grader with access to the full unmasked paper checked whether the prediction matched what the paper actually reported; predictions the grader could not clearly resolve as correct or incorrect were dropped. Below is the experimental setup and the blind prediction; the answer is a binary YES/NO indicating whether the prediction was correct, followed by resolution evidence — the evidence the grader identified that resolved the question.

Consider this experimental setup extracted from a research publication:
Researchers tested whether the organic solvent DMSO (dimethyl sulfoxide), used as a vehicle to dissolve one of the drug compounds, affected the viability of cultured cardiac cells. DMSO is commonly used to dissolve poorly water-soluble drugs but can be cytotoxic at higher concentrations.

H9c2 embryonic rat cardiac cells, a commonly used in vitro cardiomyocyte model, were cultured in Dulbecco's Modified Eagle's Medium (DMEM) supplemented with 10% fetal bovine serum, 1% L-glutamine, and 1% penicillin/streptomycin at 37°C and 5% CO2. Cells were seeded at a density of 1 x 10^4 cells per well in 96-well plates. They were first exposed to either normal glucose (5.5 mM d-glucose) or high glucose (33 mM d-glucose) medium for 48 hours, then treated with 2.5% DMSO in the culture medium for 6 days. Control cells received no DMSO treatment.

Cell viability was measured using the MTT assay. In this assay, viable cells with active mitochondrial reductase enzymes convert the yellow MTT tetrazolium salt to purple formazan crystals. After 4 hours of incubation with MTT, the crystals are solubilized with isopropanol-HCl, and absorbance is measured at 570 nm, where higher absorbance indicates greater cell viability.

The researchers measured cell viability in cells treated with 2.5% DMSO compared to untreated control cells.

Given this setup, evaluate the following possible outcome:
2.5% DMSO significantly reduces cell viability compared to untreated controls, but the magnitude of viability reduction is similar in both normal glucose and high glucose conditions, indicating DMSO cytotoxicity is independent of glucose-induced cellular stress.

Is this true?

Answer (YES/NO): NO